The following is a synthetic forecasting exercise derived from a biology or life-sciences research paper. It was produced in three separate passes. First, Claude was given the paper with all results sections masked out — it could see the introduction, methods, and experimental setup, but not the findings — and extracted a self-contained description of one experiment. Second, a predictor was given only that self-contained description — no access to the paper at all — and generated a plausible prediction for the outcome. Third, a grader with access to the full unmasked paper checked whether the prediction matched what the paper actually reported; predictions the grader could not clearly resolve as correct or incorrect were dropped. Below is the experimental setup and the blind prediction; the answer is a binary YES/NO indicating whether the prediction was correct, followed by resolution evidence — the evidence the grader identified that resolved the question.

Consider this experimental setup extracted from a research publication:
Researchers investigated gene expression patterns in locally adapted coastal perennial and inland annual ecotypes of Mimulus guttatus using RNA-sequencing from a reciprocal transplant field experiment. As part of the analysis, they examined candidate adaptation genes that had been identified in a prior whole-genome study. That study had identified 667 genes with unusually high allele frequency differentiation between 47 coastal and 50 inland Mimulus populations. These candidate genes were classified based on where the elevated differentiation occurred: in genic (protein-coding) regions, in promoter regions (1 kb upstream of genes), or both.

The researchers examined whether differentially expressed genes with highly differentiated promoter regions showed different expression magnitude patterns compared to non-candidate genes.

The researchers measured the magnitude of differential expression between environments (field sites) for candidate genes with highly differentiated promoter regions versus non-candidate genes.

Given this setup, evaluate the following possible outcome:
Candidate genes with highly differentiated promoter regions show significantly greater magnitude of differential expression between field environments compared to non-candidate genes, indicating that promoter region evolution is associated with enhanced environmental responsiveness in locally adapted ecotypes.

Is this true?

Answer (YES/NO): YES